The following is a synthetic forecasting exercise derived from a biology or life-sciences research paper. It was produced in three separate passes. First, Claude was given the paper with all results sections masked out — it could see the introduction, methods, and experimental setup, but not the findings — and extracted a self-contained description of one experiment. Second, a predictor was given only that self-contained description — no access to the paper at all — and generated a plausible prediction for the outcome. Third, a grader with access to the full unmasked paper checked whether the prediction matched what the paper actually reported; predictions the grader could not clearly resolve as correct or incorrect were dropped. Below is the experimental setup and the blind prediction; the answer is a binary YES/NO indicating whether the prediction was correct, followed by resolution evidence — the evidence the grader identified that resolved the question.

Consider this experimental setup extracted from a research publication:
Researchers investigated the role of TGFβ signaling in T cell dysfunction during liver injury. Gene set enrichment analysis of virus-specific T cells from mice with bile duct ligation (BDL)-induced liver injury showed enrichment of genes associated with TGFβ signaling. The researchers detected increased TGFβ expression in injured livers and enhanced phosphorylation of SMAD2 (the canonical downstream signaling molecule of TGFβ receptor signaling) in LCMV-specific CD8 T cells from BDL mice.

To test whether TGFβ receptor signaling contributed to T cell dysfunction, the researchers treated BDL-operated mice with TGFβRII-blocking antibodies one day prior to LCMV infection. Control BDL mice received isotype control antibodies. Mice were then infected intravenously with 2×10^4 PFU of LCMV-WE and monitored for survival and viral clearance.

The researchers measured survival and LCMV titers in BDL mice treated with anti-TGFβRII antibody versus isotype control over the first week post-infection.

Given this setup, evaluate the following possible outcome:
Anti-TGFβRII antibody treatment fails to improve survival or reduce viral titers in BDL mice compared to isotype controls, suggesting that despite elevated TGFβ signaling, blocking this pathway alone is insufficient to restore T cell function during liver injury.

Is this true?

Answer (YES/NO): NO